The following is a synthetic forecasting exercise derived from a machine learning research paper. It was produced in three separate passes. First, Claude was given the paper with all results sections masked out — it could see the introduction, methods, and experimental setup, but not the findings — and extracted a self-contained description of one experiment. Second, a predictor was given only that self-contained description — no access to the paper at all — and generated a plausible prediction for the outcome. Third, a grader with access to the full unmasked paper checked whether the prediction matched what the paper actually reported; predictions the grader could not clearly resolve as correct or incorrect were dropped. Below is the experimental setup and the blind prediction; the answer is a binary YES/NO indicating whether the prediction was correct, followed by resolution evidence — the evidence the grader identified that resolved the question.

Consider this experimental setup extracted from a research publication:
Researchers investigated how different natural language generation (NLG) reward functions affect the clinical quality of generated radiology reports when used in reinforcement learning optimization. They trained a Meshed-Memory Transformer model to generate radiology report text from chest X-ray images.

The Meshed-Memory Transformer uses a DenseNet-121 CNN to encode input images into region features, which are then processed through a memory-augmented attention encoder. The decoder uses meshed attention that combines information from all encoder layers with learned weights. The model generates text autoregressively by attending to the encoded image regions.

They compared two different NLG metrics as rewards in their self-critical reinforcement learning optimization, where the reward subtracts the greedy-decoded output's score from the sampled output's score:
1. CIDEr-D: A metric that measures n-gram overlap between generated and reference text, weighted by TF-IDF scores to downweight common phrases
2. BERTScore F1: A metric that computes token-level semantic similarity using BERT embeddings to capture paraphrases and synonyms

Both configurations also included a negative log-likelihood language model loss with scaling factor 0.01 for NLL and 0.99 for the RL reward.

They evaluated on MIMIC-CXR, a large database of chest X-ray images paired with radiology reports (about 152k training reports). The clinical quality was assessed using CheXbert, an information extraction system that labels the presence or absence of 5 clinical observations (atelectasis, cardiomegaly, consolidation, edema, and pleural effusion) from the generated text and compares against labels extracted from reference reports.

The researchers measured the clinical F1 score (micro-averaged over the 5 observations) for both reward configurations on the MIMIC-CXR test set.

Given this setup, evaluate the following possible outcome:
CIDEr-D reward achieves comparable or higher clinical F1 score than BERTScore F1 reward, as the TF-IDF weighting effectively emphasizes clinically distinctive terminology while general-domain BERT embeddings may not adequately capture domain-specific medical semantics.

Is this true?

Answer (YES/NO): NO